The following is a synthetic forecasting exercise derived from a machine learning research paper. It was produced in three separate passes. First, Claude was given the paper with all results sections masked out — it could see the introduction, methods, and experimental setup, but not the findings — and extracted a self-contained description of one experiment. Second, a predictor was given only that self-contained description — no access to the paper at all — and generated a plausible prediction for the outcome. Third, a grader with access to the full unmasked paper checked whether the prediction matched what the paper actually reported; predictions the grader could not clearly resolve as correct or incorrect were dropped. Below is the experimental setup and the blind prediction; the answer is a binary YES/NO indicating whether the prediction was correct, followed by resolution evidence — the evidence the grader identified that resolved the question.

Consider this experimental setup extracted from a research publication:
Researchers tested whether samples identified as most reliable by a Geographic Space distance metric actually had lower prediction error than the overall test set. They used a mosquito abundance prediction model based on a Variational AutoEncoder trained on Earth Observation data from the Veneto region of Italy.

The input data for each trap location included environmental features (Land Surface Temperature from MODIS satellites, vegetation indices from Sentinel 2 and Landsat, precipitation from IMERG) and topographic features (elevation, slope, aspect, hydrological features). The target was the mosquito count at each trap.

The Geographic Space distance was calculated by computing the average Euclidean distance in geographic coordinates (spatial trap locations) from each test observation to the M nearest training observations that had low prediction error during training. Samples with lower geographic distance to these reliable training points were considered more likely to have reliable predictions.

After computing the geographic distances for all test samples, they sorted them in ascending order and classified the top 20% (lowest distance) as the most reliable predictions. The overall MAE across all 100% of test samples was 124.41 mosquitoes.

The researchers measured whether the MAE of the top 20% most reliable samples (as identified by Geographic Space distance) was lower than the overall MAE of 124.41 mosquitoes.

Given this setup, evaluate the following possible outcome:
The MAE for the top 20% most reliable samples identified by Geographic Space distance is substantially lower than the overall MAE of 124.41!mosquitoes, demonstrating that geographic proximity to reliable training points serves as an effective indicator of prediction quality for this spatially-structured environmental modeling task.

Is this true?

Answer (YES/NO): NO